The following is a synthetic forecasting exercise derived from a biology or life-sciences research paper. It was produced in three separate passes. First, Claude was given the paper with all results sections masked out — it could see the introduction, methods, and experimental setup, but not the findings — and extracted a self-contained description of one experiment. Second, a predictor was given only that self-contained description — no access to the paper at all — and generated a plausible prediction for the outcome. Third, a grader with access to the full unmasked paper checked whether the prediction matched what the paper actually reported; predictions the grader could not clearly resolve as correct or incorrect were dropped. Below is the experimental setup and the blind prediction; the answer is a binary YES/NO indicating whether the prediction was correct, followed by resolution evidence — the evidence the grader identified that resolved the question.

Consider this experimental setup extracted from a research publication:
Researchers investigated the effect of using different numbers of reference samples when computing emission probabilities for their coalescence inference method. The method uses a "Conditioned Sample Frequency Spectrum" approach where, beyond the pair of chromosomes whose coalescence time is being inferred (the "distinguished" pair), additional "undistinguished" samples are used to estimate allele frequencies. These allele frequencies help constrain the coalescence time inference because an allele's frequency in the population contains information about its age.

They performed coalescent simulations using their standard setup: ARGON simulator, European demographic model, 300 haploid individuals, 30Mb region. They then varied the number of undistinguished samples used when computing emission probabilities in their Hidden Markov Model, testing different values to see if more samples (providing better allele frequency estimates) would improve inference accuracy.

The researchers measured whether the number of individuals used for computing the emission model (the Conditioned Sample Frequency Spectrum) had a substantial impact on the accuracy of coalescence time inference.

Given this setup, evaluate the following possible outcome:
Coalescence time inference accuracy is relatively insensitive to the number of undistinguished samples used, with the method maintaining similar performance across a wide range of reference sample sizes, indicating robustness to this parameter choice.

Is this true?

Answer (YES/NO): YES